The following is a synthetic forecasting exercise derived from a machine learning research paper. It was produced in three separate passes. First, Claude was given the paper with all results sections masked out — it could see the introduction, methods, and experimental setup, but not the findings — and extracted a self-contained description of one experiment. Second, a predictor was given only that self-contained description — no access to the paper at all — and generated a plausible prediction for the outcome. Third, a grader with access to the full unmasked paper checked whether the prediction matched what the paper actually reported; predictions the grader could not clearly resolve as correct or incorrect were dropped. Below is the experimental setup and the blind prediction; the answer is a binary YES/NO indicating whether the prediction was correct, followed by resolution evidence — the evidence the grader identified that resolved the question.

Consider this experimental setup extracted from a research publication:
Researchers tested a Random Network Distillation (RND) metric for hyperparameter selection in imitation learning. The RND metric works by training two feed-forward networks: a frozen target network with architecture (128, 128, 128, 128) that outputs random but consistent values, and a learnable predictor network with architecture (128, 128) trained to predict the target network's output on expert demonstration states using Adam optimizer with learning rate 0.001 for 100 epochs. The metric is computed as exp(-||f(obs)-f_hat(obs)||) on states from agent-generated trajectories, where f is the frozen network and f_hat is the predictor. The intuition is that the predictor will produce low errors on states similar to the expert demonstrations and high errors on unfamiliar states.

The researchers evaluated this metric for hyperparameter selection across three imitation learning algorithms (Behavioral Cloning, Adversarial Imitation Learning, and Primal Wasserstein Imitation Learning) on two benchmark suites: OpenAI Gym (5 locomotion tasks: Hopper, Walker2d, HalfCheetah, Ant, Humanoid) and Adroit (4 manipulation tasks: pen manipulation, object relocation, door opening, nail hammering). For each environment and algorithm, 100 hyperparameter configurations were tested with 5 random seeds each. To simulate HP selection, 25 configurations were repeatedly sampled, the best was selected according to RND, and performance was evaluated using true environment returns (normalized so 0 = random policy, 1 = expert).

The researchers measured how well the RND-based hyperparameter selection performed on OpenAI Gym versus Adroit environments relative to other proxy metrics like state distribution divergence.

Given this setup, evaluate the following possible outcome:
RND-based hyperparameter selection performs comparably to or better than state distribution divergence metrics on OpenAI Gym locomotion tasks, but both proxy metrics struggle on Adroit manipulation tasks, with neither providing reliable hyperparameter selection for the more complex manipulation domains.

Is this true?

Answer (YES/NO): NO